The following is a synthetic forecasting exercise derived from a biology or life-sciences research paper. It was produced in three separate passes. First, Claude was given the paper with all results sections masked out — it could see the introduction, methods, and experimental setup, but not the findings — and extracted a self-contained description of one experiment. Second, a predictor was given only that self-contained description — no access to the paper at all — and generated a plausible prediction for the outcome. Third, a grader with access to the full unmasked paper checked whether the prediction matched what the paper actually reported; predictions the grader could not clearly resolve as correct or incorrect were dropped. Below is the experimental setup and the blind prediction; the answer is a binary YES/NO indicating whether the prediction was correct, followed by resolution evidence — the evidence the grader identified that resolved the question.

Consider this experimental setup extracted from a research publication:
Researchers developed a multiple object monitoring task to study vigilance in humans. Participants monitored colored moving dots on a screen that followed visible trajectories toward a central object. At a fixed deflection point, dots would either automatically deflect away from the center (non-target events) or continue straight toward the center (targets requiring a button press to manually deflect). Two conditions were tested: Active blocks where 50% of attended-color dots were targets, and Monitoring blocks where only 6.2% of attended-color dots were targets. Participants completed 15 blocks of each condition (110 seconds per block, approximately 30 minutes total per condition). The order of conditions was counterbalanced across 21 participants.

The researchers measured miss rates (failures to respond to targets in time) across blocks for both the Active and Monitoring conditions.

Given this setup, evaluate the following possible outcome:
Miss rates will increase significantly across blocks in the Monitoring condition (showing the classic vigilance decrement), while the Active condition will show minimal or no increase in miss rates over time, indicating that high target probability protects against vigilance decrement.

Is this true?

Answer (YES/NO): YES